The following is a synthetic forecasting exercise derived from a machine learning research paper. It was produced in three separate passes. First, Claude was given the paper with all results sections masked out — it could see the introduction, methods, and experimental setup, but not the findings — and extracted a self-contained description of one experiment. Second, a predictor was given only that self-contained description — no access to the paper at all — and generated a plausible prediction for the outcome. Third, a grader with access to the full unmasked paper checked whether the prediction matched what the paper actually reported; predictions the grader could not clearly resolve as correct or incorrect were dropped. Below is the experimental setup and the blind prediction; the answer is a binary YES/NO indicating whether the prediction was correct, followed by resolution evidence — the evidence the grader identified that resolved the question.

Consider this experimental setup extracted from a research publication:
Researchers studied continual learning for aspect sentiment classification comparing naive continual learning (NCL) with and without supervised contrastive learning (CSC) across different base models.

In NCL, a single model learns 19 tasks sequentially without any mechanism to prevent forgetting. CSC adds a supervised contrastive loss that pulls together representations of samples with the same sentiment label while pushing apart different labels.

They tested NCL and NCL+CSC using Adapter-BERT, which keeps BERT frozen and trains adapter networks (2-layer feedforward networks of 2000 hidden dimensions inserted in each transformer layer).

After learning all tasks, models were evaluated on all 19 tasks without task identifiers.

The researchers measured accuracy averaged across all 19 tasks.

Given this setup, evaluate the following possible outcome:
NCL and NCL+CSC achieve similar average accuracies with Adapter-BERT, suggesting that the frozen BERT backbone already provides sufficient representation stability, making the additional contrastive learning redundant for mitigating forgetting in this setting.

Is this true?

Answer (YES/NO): NO